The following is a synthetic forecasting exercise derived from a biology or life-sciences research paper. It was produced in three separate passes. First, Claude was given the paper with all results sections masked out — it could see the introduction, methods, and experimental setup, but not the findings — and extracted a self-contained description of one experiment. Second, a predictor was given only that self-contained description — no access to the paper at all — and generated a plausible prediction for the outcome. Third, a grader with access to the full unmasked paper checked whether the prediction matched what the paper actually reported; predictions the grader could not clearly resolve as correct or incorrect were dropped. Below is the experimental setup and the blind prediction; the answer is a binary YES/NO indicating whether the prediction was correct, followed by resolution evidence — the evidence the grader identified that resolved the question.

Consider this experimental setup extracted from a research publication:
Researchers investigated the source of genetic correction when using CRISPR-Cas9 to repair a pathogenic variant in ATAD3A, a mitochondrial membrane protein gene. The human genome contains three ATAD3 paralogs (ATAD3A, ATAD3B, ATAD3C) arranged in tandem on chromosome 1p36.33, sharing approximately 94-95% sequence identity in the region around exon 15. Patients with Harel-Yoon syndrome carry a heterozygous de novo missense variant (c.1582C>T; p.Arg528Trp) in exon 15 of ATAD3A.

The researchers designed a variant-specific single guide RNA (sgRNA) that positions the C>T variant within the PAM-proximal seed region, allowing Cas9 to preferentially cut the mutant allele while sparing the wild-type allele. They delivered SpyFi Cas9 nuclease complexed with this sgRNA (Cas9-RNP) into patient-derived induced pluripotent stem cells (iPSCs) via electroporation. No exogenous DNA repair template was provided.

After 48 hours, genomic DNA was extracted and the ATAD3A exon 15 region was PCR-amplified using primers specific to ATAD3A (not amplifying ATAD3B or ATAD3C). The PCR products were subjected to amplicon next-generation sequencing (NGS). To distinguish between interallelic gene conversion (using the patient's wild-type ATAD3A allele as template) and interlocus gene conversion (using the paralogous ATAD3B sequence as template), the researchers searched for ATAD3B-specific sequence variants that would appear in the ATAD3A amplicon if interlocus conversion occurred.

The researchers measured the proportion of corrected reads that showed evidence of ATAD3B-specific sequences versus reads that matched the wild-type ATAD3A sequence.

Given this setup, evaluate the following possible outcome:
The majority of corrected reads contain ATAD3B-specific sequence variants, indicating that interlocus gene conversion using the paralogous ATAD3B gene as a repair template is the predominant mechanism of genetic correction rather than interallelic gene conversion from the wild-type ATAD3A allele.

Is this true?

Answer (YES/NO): NO